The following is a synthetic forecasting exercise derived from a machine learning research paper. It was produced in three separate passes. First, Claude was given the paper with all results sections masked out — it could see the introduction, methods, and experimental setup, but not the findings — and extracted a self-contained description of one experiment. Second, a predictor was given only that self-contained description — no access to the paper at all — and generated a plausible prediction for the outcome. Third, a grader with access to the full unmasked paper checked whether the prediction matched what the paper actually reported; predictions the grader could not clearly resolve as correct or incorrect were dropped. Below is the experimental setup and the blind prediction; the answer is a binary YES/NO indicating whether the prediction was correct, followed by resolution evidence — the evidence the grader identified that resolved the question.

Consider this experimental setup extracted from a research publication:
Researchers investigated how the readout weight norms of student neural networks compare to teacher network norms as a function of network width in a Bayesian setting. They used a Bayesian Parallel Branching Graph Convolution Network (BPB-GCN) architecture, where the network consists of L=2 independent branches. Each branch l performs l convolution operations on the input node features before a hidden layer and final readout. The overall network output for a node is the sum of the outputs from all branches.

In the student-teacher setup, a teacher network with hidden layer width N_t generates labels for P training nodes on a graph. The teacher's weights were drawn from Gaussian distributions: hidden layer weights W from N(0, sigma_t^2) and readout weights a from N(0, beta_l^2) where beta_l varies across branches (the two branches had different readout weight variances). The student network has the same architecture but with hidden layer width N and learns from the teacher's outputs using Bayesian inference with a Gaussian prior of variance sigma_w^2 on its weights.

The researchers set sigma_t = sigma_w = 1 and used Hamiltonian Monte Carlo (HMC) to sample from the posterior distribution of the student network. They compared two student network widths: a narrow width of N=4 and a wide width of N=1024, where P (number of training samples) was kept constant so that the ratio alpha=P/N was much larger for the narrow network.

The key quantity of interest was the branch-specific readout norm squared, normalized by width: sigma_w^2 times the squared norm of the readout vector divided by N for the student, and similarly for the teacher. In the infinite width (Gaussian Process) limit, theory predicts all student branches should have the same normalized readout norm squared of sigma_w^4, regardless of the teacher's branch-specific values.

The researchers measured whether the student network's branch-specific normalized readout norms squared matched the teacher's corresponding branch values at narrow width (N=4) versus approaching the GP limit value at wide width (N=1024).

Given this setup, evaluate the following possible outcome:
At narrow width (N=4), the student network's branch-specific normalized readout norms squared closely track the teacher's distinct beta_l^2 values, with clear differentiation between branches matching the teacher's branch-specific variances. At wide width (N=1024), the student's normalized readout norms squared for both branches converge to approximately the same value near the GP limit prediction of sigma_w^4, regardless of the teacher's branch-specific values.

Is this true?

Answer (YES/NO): YES